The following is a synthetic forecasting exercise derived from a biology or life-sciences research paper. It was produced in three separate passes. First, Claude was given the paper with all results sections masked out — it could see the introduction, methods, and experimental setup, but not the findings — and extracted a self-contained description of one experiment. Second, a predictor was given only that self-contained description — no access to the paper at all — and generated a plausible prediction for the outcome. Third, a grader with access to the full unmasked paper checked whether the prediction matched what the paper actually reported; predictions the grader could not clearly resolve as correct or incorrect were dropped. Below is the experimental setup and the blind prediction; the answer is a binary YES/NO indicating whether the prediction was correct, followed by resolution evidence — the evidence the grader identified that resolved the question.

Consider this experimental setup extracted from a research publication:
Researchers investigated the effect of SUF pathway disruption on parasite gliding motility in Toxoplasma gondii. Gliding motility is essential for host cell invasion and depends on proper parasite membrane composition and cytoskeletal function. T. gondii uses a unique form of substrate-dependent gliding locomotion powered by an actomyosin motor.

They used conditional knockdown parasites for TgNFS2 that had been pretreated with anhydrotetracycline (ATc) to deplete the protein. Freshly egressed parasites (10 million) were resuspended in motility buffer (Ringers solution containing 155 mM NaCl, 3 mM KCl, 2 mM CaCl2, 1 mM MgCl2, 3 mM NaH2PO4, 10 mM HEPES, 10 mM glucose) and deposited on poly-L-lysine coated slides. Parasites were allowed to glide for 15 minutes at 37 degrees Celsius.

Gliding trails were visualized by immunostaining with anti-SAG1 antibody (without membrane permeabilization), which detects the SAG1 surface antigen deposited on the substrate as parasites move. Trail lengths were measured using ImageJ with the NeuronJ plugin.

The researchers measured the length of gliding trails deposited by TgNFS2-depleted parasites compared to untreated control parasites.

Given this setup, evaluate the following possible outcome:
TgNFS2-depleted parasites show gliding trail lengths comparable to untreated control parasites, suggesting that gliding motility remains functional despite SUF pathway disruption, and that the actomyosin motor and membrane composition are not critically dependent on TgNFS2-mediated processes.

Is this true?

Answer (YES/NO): NO